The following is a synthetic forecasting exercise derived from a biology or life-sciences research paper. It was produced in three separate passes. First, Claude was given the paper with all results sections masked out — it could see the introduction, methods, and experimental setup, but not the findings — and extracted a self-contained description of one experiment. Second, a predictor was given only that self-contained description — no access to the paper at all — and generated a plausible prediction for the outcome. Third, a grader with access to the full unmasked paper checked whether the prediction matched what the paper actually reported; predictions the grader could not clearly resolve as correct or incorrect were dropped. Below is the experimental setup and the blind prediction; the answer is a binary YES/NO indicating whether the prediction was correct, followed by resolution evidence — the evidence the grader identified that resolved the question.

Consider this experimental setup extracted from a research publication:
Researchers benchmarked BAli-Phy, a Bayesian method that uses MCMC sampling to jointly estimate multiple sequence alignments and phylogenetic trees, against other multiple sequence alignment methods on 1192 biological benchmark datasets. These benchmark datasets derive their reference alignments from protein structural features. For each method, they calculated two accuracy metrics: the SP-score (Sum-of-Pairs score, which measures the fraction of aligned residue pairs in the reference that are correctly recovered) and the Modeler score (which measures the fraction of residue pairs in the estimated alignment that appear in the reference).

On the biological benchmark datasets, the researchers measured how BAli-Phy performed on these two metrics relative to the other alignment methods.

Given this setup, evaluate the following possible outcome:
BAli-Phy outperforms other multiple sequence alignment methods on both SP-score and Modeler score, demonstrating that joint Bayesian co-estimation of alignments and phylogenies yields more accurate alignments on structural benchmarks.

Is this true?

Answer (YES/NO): NO